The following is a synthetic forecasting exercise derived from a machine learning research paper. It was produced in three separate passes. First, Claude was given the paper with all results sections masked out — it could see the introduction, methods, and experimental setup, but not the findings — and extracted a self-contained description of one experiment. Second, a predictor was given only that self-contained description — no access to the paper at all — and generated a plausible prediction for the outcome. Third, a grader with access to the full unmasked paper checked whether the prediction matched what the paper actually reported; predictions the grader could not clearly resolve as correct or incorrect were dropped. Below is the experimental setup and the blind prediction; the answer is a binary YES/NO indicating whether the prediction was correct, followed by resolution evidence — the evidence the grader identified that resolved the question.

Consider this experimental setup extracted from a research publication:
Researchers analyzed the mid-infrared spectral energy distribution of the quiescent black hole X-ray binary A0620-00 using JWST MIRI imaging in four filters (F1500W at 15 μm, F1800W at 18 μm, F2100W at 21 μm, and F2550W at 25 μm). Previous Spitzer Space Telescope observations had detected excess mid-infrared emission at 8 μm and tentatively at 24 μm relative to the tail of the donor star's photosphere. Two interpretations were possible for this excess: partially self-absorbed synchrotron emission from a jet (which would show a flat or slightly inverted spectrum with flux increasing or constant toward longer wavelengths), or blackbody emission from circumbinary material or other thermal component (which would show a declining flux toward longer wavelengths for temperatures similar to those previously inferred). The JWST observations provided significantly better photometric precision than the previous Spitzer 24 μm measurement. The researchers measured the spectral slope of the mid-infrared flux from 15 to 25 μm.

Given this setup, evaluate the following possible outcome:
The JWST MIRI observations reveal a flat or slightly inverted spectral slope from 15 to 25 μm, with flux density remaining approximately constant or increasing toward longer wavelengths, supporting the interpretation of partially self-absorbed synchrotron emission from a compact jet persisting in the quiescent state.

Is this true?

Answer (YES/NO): NO